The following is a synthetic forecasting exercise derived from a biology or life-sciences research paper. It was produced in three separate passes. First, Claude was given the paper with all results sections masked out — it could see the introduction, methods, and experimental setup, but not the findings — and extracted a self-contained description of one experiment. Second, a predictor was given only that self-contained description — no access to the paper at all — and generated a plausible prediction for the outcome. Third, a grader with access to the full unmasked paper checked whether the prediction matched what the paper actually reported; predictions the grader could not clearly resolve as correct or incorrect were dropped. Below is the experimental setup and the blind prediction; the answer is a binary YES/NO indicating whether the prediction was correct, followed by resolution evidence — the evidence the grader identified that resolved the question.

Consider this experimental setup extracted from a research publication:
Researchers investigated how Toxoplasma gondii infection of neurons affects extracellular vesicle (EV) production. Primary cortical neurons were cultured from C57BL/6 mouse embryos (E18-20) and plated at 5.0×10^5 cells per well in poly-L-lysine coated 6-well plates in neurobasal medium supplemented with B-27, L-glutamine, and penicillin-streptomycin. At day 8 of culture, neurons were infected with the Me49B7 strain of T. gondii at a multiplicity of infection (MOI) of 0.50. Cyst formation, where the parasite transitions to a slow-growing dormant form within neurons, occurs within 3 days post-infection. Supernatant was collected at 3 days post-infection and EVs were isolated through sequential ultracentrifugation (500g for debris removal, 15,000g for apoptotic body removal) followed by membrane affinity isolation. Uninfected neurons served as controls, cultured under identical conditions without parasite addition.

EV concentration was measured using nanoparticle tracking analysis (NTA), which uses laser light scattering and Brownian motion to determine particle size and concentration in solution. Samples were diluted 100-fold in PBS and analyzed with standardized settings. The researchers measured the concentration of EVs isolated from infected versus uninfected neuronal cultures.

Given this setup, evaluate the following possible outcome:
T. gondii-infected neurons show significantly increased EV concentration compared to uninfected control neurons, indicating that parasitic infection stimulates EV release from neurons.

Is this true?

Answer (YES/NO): NO